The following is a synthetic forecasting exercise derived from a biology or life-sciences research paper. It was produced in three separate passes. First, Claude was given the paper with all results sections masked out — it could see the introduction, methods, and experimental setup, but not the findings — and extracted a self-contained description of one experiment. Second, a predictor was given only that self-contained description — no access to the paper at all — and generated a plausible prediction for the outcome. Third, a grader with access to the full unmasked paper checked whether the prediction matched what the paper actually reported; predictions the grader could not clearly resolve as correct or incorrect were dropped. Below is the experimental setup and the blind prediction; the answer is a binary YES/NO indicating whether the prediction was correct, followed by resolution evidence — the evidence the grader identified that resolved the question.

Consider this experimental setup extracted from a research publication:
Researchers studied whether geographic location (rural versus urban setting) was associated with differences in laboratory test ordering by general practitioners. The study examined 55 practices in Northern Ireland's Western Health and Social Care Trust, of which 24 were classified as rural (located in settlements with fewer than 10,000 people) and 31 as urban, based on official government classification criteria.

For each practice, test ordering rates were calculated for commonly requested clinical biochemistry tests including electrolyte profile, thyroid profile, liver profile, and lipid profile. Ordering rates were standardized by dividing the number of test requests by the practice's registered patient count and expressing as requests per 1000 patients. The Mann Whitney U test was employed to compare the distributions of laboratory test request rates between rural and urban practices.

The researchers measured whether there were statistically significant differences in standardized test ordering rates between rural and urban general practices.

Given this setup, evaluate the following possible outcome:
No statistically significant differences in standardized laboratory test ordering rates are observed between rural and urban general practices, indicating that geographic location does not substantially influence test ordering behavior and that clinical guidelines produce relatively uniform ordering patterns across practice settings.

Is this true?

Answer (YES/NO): NO